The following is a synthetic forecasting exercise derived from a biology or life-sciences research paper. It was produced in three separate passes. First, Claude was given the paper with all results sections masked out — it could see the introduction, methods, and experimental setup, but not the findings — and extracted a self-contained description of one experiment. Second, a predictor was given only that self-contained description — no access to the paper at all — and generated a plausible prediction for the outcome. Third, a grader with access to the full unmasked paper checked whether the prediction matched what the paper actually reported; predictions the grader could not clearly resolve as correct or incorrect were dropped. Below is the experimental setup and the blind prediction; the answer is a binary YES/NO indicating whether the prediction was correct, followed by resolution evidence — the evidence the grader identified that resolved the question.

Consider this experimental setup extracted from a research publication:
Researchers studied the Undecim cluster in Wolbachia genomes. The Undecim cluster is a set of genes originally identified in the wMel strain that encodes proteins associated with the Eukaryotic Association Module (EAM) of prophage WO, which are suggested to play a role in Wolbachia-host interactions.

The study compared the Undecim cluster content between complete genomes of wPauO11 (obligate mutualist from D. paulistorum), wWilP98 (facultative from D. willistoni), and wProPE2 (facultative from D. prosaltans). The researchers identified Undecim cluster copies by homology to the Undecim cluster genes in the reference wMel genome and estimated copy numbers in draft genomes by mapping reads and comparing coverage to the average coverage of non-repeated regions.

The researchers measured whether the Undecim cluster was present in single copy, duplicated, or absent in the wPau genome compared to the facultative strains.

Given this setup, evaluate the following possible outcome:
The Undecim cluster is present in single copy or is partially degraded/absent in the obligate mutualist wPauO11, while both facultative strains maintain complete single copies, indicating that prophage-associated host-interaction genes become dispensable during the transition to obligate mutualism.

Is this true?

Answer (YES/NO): NO